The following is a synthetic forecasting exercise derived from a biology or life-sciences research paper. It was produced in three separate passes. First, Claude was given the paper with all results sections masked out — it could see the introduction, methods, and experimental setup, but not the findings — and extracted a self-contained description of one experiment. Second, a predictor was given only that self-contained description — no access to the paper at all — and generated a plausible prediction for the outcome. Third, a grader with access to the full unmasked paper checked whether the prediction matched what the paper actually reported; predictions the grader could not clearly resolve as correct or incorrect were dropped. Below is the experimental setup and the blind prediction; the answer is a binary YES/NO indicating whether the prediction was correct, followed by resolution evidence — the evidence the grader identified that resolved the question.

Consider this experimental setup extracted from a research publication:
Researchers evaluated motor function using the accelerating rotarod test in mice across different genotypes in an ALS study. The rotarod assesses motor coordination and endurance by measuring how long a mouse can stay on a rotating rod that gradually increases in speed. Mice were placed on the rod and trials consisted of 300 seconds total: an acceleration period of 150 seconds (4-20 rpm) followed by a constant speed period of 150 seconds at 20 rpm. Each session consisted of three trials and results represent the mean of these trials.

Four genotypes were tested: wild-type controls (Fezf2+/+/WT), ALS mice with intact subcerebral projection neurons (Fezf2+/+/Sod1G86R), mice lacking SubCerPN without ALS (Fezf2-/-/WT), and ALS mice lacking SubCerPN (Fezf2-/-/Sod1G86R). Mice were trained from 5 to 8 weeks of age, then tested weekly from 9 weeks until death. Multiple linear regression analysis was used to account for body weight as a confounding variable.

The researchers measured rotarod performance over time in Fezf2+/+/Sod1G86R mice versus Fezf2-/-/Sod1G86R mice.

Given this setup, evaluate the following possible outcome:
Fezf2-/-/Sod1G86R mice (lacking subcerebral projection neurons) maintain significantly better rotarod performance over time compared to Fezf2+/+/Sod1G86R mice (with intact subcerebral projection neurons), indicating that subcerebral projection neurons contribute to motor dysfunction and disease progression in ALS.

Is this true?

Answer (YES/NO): YES